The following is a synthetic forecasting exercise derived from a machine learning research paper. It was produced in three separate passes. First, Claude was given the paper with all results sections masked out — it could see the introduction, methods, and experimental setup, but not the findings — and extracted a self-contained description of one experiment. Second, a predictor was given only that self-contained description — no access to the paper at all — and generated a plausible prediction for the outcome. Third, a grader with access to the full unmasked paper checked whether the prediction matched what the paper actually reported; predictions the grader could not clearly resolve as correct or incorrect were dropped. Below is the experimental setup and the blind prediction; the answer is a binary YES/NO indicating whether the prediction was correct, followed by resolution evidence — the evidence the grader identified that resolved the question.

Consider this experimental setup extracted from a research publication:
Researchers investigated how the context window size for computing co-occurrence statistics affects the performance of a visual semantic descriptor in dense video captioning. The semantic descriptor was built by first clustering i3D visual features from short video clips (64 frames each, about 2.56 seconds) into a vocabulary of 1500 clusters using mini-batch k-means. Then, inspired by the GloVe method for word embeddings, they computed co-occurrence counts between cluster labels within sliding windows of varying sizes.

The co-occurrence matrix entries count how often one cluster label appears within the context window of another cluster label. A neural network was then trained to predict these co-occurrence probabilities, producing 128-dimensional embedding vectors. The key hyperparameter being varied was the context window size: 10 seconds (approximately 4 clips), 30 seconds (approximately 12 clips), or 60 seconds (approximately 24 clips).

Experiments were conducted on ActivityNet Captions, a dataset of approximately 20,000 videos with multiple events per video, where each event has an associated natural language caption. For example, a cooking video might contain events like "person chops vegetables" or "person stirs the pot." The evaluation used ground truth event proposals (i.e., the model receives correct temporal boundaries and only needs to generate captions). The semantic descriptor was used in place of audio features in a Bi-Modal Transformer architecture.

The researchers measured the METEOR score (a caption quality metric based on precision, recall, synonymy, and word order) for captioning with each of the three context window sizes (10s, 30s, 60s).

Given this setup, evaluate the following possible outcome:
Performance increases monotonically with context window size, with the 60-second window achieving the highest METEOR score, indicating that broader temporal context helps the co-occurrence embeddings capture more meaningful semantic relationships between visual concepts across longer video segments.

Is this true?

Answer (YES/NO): NO